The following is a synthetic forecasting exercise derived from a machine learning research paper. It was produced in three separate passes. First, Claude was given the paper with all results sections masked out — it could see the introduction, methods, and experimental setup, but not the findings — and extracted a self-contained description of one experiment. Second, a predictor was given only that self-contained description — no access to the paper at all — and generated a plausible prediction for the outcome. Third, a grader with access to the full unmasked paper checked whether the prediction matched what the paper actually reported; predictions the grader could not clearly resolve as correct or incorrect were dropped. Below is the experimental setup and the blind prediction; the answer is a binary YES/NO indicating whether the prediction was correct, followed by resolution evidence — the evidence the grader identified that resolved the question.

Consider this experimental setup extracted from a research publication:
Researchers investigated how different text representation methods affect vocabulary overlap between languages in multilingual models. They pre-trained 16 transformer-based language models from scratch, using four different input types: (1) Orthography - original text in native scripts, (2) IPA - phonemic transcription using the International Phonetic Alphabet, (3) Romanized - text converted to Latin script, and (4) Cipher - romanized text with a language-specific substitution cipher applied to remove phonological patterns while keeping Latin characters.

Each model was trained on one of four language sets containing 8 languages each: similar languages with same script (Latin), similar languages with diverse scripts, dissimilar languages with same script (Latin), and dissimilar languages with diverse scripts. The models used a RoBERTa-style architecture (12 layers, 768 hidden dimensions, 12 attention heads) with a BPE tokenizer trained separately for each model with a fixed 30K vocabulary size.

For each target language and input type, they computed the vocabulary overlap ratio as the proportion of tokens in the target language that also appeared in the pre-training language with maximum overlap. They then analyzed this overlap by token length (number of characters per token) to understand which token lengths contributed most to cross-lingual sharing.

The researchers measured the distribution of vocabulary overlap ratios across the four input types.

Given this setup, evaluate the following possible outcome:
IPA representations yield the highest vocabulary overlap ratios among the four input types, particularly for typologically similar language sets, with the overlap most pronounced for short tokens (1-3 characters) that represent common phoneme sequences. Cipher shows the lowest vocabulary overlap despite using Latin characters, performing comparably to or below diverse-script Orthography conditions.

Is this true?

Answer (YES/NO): NO